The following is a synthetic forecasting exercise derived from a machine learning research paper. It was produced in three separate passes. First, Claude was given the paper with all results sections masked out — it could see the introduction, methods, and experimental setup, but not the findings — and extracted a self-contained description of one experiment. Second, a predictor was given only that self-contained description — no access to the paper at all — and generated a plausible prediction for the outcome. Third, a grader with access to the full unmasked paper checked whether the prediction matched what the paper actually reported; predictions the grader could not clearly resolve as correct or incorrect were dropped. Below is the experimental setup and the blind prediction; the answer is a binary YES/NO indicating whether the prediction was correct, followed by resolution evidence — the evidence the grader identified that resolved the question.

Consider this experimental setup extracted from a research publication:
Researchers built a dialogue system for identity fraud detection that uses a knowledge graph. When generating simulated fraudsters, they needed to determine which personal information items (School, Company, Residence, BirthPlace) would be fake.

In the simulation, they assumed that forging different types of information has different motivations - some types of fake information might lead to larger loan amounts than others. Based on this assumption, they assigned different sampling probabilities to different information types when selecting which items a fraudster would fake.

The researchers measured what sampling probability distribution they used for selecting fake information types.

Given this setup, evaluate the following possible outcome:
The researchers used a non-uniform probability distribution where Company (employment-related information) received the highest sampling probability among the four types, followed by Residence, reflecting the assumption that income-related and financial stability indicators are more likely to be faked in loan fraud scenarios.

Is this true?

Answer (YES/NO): NO